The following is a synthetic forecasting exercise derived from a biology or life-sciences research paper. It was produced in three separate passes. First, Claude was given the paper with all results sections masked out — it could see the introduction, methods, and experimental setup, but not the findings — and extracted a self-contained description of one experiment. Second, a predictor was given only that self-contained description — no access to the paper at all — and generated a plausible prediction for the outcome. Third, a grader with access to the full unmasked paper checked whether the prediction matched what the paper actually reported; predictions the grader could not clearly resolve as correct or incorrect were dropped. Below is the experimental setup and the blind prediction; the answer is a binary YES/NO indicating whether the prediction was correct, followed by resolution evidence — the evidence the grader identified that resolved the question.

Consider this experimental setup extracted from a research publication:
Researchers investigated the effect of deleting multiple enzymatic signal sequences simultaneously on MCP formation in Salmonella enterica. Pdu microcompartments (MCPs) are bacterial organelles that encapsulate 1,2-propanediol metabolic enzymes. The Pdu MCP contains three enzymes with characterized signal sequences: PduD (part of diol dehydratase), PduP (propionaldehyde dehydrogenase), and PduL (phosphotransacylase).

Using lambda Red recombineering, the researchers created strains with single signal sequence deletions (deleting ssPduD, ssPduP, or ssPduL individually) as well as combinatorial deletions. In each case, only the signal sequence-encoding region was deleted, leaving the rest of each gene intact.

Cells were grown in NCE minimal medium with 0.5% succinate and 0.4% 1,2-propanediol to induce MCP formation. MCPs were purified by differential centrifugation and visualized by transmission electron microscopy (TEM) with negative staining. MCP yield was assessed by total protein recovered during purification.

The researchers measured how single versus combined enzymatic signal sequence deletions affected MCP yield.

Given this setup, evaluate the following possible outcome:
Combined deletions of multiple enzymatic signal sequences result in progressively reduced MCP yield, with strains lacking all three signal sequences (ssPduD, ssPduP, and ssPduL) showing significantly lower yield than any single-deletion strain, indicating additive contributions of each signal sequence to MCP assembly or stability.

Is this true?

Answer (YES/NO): NO